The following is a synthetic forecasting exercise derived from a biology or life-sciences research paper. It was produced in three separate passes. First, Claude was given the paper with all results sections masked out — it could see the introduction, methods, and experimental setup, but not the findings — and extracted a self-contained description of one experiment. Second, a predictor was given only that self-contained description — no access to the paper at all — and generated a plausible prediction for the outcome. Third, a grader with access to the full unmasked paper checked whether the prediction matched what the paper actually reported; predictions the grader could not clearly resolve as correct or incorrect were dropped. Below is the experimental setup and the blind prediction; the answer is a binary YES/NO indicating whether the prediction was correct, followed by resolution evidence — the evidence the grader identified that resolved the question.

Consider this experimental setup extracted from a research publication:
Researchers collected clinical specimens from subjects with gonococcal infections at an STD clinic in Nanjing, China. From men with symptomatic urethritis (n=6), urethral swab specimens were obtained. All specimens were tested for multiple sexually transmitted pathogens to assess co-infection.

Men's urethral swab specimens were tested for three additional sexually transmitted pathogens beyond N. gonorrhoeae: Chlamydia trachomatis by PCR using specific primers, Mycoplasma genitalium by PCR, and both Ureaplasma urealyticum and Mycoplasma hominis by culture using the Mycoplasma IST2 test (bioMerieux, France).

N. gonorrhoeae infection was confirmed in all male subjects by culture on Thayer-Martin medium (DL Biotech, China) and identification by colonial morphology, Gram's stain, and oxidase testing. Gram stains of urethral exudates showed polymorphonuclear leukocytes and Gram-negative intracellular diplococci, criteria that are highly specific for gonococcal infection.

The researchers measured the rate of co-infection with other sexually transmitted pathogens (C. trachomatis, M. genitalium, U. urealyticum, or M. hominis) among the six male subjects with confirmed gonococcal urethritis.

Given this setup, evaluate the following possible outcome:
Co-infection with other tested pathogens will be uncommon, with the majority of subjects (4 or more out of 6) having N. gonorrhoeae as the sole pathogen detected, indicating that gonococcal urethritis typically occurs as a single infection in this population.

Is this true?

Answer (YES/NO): NO